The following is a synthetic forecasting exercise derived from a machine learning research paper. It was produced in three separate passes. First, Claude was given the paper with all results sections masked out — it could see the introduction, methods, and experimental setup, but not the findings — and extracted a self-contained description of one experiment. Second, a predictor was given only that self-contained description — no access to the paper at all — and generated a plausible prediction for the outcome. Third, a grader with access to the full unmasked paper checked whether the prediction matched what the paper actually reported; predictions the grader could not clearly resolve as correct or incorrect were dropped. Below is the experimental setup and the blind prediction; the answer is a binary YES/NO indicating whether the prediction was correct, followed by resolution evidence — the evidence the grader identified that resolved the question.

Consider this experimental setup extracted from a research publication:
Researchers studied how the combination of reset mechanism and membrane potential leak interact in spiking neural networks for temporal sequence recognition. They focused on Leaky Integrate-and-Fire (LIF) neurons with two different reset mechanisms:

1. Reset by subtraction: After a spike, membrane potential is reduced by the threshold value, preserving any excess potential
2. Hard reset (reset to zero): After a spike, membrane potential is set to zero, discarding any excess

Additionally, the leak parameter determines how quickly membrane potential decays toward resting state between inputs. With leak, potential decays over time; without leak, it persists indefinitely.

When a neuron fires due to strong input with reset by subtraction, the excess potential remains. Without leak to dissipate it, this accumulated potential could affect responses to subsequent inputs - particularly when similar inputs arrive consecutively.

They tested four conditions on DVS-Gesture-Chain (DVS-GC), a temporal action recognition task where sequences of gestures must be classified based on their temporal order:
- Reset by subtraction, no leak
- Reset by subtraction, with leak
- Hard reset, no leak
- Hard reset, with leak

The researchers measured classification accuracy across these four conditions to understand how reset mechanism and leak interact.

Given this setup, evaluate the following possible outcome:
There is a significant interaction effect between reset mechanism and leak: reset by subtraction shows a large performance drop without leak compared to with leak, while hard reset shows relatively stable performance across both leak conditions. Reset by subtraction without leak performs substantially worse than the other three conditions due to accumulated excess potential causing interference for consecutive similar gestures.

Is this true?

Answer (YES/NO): NO